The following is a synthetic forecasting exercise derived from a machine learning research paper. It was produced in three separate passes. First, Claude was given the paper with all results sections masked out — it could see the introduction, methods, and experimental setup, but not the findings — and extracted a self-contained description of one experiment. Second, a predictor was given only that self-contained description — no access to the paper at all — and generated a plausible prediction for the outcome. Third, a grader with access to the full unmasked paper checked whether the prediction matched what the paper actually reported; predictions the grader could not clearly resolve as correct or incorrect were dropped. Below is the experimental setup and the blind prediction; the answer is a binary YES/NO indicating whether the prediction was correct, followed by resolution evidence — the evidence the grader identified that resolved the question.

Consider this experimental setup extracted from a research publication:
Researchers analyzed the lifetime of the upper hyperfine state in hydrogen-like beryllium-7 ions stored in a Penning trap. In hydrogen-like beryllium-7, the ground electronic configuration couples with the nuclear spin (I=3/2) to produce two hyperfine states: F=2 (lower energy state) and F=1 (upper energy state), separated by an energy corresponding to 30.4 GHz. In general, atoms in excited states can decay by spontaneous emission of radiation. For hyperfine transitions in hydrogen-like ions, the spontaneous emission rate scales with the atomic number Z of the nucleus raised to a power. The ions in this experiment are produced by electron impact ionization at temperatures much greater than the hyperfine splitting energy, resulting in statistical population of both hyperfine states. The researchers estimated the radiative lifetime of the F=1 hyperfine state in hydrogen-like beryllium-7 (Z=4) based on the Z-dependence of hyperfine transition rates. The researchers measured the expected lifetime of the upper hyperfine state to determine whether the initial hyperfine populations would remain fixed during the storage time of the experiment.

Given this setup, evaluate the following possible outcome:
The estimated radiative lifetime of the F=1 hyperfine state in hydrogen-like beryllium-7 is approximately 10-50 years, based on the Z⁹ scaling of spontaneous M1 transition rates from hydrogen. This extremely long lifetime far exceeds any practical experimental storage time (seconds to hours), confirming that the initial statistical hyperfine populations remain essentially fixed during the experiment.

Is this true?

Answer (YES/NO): NO